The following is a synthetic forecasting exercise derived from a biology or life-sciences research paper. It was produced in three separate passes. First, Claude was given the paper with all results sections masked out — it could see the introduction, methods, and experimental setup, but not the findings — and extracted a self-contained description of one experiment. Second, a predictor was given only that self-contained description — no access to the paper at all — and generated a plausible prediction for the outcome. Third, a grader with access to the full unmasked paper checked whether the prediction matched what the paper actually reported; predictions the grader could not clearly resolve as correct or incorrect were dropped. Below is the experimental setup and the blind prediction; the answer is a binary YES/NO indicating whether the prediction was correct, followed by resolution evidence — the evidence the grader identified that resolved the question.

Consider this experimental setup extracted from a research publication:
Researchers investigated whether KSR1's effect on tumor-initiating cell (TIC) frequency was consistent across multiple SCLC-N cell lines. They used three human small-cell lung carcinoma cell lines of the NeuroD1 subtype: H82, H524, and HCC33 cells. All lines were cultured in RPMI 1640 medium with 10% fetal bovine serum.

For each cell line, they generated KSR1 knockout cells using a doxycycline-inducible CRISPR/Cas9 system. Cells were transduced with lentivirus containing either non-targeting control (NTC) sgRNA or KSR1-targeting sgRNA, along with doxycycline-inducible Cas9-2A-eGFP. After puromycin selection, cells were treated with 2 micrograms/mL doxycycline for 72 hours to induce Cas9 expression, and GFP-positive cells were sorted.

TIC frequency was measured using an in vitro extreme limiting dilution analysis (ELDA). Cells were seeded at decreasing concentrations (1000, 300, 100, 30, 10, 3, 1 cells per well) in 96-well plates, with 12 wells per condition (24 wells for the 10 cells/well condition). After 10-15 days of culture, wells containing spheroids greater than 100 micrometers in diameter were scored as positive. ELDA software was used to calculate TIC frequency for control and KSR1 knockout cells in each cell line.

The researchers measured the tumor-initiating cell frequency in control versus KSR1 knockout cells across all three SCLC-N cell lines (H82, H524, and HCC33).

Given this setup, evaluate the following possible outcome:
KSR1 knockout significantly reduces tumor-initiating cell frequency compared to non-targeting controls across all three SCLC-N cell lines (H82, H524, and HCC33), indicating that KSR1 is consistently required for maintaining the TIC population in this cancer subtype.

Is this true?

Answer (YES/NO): YES